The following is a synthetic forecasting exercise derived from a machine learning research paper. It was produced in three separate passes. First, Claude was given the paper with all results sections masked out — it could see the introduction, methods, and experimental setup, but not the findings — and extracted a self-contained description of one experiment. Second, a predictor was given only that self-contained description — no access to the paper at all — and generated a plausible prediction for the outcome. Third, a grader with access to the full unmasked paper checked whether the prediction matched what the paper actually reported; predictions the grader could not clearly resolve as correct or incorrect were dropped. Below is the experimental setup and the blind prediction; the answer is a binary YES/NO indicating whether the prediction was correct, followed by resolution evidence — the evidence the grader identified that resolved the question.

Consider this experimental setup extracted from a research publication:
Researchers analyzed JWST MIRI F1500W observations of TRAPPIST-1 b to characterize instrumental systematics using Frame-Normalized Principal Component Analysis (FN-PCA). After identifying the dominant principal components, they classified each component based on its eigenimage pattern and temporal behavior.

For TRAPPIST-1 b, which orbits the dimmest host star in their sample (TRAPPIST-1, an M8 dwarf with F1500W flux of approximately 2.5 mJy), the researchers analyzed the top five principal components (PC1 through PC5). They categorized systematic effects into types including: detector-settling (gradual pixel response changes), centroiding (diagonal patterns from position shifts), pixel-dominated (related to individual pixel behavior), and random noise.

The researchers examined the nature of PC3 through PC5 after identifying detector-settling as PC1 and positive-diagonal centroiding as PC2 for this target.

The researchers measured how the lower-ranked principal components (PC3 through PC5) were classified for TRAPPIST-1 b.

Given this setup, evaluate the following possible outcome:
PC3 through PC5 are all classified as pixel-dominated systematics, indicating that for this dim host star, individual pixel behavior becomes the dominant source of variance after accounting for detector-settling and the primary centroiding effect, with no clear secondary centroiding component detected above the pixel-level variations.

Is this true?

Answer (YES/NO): NO